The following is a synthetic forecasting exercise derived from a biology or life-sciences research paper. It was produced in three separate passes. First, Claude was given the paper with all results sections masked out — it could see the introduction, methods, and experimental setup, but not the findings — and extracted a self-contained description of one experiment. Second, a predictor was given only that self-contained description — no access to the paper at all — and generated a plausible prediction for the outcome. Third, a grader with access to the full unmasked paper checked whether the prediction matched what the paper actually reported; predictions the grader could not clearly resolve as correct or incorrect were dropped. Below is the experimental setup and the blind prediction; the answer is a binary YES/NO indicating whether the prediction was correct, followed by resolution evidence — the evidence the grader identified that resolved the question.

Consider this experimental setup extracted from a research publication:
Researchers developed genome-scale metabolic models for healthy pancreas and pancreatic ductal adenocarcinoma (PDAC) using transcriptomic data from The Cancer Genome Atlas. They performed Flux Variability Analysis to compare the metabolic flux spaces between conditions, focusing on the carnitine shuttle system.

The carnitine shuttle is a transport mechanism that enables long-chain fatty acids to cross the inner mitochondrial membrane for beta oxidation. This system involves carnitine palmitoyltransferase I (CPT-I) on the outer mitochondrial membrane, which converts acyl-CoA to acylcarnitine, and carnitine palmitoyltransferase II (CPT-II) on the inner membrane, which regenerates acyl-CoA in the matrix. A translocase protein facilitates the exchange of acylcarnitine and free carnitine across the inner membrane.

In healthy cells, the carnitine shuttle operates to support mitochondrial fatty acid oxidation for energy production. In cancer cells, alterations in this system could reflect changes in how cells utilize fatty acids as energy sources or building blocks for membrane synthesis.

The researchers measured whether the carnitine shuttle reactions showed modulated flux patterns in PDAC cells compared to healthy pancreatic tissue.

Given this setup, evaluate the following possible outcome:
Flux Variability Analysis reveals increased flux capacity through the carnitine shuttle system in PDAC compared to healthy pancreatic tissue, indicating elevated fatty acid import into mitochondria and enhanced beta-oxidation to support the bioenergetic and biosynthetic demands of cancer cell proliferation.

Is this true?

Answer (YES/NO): YES